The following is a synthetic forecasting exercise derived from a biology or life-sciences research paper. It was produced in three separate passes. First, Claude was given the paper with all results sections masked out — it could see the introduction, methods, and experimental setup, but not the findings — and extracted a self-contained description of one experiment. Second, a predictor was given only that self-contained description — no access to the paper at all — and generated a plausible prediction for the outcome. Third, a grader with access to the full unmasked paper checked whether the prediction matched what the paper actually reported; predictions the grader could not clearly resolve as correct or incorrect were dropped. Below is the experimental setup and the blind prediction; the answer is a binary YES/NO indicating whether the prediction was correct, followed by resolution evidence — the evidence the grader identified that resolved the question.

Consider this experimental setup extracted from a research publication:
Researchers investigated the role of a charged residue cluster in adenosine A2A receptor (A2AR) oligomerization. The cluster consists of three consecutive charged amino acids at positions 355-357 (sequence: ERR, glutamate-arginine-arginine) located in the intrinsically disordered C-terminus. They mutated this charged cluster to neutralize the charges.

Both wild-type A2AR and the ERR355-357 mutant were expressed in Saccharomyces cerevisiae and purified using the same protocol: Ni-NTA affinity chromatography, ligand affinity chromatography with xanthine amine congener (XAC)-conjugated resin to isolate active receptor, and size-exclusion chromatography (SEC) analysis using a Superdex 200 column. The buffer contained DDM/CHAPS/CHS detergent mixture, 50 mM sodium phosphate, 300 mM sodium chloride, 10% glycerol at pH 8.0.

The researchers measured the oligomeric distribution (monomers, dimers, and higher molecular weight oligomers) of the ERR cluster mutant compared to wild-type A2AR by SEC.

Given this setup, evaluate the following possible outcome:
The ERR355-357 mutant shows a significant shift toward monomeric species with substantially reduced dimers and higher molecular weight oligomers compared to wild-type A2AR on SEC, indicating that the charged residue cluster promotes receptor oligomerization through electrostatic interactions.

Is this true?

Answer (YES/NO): NO